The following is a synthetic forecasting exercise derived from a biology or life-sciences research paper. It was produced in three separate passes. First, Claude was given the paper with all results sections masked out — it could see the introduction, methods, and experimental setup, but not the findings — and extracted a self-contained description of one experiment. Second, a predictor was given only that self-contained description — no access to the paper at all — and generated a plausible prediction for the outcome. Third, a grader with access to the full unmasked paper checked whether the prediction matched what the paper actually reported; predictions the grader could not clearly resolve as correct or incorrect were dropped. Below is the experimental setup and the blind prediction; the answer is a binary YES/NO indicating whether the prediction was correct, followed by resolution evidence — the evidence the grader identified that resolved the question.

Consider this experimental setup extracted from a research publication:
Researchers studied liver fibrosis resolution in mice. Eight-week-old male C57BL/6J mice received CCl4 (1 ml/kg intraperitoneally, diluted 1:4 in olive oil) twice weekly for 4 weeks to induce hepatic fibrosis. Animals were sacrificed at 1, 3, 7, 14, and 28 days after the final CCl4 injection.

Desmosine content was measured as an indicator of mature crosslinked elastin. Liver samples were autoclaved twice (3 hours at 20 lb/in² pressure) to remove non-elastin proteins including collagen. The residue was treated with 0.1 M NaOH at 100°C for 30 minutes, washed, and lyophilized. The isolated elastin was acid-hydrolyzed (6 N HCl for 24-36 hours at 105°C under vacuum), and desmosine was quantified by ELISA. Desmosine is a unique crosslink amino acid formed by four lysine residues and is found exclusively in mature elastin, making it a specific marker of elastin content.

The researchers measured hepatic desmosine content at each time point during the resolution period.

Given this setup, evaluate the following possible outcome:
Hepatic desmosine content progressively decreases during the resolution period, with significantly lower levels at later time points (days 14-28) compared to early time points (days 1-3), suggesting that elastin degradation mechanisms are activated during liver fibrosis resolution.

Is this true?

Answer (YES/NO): NO